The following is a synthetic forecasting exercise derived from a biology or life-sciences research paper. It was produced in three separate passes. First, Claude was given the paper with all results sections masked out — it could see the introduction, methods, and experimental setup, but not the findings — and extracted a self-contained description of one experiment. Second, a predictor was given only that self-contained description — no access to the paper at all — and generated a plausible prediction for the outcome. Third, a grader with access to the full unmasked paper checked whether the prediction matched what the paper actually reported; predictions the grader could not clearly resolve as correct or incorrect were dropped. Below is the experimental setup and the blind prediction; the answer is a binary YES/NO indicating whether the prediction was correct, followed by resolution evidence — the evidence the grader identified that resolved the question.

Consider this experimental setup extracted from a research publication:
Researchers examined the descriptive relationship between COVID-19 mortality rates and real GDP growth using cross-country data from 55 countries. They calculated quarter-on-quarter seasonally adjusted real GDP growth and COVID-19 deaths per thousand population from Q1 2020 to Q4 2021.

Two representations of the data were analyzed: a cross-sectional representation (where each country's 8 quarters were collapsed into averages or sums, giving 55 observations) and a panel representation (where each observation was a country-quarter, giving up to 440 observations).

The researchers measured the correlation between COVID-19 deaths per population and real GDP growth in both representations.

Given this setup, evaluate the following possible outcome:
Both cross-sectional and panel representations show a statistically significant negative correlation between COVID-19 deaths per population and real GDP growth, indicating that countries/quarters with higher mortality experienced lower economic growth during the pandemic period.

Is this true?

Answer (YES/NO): NO